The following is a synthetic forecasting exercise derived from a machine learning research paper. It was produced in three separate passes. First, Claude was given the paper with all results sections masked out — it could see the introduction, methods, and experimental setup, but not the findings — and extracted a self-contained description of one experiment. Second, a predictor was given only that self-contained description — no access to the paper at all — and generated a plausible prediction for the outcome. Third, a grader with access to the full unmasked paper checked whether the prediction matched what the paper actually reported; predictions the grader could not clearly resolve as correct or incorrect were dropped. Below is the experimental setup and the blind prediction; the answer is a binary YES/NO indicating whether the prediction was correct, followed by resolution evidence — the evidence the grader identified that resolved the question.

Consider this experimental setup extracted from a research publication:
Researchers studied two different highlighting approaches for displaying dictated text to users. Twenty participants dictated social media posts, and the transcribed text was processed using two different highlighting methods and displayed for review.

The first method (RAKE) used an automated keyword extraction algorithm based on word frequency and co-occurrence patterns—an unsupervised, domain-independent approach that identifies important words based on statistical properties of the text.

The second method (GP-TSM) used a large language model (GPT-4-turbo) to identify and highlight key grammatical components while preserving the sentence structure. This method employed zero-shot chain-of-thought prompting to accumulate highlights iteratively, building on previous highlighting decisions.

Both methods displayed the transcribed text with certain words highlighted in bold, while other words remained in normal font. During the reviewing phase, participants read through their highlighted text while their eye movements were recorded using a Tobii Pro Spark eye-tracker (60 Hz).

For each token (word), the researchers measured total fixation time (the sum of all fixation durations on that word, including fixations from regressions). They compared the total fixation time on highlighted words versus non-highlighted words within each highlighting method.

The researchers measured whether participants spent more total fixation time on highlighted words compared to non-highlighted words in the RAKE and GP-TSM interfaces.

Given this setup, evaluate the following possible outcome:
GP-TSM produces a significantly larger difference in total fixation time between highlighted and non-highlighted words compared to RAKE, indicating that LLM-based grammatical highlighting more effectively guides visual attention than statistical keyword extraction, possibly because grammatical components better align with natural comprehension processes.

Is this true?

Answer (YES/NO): NO